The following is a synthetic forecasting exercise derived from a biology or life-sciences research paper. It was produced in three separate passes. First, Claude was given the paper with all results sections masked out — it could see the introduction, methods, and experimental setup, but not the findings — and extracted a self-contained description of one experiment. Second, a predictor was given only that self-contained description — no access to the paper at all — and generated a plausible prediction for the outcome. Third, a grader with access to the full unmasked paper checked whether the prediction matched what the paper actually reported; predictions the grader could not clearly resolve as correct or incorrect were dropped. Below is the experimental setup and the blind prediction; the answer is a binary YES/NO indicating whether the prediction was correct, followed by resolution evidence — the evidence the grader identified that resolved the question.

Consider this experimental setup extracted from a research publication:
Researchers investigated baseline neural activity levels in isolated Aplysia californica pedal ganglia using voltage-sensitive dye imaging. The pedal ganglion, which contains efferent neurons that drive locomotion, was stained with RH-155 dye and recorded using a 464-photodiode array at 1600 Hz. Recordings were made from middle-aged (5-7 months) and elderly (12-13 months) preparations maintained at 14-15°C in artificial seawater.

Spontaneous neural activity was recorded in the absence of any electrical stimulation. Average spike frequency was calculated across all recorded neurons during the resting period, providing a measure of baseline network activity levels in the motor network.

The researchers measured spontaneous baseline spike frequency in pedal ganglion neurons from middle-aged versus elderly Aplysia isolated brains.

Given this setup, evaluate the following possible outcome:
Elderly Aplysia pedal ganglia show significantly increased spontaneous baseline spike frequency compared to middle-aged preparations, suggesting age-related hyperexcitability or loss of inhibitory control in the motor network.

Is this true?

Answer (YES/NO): NO